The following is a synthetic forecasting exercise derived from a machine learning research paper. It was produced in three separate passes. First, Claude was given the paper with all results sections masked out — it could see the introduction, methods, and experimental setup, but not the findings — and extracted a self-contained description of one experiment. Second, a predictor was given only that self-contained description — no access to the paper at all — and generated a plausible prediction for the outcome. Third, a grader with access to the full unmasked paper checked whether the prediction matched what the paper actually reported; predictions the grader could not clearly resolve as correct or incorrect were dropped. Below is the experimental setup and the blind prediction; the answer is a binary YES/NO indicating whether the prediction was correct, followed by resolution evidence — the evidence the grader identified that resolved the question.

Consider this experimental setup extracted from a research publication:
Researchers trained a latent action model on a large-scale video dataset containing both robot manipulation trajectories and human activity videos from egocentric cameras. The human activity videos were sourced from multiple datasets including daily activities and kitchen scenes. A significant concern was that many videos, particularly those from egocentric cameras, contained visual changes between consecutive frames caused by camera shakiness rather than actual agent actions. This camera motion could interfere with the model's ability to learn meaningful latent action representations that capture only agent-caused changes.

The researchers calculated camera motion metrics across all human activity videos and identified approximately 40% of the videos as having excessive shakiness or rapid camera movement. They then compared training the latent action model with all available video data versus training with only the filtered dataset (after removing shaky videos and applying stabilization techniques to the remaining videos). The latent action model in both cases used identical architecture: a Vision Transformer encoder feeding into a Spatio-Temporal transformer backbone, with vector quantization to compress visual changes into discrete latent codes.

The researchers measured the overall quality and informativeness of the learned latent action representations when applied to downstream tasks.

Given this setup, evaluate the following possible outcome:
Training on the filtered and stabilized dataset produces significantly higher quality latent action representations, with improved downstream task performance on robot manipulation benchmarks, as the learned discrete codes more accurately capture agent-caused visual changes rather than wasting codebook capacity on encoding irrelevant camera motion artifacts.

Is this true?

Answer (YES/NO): YES